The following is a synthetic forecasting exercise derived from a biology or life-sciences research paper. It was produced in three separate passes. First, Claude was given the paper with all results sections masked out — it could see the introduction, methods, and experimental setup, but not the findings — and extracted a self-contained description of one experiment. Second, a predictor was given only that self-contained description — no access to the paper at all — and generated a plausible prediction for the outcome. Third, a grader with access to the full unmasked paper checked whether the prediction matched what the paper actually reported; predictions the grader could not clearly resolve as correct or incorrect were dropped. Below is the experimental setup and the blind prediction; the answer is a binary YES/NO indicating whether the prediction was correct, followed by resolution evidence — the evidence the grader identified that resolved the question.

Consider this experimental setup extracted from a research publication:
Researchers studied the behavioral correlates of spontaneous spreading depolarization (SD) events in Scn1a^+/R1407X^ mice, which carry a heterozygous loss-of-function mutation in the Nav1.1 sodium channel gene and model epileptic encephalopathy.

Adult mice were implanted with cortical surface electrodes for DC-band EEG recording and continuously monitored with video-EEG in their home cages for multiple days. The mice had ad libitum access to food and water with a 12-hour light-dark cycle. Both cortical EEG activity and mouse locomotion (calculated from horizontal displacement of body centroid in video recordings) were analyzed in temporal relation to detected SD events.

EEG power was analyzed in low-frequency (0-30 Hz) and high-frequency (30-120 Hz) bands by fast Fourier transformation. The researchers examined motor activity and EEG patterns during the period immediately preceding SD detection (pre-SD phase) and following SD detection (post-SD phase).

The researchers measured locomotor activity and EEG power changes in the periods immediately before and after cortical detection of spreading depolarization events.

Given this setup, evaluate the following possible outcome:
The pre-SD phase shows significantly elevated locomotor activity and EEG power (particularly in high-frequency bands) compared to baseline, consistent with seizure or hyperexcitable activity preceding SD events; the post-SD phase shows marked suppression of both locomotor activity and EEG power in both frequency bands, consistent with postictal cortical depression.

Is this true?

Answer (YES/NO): NO